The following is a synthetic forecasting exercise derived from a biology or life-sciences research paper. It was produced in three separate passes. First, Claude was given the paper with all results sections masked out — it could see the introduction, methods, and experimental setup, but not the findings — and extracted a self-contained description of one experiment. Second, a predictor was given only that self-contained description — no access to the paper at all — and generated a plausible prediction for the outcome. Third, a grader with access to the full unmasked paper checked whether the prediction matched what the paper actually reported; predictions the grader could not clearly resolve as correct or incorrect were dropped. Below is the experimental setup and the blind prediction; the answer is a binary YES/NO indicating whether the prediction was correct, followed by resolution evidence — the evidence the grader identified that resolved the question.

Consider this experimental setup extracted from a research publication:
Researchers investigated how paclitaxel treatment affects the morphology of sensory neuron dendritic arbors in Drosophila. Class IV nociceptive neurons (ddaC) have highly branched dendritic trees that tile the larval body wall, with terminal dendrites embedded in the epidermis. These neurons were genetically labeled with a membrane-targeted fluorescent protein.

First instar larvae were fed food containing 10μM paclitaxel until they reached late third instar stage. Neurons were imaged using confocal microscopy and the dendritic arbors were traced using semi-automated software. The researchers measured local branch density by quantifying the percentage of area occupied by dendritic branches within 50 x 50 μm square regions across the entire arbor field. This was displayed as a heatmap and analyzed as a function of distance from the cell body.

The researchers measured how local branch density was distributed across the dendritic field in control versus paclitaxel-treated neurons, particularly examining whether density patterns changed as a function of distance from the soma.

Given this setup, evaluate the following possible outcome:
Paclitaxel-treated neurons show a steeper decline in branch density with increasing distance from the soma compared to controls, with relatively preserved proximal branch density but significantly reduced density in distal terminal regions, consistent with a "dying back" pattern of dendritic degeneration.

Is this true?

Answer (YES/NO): NO